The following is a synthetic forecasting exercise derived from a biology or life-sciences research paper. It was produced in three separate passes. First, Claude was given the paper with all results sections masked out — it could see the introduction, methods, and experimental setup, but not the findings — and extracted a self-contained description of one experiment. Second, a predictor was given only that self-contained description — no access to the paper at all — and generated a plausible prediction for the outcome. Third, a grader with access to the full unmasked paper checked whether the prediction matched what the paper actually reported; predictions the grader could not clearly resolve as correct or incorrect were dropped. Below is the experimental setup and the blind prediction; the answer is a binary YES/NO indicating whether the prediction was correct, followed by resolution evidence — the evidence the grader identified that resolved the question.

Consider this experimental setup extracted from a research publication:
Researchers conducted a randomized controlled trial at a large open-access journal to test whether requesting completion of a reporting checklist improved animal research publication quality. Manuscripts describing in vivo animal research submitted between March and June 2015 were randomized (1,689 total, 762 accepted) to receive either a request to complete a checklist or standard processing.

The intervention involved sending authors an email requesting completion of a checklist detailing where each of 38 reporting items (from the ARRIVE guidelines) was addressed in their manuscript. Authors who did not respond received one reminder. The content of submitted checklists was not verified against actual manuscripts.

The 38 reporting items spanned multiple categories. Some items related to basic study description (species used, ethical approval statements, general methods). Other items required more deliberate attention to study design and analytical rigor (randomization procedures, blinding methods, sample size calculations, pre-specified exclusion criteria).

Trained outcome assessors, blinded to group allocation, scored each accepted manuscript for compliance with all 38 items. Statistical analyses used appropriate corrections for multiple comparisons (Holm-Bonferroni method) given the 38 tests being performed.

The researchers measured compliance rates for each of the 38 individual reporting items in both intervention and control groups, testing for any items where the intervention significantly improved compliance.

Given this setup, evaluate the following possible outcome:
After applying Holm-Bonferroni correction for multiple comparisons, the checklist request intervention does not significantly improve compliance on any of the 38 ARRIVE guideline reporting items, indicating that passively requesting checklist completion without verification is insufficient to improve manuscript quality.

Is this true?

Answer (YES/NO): NO